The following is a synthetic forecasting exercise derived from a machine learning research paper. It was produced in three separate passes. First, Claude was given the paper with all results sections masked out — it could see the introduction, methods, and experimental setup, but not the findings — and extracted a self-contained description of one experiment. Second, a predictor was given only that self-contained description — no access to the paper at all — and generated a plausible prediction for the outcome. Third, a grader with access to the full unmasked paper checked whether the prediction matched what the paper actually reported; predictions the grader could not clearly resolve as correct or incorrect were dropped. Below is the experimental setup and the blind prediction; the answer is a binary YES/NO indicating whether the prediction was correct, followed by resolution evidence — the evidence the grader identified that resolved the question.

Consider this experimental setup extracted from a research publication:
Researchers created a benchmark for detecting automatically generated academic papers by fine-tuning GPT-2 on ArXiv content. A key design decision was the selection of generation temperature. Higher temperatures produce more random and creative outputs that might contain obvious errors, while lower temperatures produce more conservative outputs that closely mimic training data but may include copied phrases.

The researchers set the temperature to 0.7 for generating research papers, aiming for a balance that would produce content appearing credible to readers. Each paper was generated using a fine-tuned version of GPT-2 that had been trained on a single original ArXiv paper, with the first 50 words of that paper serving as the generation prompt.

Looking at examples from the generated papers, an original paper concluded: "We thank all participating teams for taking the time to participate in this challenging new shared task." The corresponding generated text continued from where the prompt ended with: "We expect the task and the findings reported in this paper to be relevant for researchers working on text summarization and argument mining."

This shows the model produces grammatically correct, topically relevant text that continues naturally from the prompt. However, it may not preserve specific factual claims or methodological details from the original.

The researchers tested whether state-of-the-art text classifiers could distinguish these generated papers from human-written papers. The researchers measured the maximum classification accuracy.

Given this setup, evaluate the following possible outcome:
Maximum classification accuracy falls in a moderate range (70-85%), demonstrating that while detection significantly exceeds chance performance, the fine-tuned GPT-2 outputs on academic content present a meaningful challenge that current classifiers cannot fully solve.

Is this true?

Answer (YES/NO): NO